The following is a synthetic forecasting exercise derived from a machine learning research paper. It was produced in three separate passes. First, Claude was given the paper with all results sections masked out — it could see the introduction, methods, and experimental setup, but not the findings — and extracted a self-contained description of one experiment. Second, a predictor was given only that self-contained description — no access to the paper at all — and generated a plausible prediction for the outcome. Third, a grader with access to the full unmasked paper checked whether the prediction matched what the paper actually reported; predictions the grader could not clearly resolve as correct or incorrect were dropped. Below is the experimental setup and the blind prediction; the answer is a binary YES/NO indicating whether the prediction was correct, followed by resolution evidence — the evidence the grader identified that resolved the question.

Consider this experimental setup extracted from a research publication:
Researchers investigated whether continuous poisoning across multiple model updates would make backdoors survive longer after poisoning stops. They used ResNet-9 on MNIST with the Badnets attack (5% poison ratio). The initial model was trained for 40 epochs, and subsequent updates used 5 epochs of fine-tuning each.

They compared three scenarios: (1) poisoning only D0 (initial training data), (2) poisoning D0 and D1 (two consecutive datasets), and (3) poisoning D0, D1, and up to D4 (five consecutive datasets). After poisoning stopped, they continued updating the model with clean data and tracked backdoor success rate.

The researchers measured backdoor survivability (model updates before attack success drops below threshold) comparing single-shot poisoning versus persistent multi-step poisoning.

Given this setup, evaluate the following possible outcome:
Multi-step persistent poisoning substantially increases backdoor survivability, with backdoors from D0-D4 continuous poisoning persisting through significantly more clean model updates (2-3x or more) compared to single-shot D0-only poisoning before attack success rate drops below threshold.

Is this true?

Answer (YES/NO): NO